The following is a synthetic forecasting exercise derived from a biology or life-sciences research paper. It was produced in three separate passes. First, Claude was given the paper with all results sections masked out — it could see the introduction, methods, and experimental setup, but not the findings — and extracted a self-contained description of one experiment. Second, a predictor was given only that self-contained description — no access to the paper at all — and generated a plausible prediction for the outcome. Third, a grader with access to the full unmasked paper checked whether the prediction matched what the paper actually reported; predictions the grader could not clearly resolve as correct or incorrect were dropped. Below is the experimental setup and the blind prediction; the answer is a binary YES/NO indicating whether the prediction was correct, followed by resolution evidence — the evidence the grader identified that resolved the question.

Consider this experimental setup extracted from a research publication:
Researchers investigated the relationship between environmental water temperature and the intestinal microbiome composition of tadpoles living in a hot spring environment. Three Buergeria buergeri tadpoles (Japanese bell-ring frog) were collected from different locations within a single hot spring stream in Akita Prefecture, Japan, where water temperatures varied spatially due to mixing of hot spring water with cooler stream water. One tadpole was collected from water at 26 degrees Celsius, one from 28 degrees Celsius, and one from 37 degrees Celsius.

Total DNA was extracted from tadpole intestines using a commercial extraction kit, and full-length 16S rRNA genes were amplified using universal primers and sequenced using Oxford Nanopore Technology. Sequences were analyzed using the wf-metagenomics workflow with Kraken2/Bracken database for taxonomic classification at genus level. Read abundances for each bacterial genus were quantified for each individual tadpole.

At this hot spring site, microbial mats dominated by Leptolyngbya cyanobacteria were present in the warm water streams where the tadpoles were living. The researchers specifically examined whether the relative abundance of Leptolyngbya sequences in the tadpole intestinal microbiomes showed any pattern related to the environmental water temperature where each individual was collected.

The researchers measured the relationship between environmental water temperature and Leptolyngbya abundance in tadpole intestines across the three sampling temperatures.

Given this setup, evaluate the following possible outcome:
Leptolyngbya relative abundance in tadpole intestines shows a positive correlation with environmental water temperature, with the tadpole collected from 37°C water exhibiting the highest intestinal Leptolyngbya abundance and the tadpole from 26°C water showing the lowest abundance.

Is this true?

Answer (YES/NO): NO